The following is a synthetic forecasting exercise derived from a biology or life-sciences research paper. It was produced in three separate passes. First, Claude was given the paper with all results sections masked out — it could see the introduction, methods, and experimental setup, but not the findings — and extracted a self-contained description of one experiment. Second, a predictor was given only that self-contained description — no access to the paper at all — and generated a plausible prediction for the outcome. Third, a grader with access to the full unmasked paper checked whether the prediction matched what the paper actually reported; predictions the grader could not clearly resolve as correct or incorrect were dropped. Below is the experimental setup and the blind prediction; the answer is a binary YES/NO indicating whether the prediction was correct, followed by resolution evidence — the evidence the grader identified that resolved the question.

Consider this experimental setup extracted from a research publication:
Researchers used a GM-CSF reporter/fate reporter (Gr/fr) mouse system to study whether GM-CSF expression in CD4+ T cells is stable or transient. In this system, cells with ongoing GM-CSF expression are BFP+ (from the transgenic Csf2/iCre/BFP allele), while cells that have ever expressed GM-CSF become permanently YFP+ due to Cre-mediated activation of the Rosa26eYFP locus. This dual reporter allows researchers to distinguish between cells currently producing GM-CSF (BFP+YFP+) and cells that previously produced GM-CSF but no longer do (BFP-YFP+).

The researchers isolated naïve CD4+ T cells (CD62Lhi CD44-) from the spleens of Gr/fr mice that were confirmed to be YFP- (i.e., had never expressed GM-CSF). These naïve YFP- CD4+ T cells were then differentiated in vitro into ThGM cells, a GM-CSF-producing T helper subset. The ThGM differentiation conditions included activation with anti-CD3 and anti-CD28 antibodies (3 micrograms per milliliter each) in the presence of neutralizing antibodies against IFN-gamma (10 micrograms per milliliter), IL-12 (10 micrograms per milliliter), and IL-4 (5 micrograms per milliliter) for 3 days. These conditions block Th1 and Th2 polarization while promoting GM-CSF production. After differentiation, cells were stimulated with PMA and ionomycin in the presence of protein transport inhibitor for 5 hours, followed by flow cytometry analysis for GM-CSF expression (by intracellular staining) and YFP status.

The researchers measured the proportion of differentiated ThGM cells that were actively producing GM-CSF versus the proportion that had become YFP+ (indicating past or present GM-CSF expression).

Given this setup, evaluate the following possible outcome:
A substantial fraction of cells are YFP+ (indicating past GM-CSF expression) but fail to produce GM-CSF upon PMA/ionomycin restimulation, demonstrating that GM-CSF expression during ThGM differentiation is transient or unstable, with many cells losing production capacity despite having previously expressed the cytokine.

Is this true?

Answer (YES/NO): YES